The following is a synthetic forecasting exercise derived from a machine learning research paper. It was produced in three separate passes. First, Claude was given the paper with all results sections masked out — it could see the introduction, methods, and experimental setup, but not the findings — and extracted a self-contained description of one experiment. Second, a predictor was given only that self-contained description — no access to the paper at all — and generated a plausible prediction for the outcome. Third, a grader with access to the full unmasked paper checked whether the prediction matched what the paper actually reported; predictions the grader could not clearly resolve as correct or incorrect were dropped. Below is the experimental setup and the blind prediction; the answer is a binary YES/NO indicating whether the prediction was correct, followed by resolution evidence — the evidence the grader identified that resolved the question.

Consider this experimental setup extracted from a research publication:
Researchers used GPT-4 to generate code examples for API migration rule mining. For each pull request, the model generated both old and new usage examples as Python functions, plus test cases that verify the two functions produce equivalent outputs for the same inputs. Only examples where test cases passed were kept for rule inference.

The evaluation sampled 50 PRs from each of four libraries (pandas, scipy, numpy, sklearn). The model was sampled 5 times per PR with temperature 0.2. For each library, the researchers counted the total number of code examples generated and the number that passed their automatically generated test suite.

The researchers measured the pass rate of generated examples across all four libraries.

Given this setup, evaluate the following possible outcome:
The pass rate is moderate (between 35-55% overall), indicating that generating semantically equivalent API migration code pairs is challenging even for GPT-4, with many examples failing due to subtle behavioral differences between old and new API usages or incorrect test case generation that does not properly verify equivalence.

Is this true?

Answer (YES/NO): YES